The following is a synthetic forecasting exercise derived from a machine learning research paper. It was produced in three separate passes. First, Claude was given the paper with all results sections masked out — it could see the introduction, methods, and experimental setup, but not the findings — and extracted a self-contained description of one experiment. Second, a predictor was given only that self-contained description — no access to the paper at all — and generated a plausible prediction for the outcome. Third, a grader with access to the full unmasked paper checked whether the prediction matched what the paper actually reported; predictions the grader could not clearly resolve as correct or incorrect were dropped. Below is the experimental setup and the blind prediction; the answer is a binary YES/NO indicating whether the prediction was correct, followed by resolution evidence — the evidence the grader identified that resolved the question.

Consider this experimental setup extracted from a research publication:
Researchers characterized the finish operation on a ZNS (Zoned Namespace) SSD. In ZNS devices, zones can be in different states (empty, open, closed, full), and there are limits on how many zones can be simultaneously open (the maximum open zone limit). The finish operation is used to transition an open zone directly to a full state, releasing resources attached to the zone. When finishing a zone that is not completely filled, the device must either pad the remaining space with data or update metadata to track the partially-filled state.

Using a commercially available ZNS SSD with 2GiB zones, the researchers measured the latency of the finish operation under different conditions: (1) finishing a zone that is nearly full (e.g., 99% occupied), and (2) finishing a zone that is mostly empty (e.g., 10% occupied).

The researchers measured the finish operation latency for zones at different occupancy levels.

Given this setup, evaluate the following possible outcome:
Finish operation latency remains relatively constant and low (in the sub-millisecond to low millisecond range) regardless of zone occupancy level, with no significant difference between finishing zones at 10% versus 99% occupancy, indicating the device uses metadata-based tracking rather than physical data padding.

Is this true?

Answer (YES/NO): NO